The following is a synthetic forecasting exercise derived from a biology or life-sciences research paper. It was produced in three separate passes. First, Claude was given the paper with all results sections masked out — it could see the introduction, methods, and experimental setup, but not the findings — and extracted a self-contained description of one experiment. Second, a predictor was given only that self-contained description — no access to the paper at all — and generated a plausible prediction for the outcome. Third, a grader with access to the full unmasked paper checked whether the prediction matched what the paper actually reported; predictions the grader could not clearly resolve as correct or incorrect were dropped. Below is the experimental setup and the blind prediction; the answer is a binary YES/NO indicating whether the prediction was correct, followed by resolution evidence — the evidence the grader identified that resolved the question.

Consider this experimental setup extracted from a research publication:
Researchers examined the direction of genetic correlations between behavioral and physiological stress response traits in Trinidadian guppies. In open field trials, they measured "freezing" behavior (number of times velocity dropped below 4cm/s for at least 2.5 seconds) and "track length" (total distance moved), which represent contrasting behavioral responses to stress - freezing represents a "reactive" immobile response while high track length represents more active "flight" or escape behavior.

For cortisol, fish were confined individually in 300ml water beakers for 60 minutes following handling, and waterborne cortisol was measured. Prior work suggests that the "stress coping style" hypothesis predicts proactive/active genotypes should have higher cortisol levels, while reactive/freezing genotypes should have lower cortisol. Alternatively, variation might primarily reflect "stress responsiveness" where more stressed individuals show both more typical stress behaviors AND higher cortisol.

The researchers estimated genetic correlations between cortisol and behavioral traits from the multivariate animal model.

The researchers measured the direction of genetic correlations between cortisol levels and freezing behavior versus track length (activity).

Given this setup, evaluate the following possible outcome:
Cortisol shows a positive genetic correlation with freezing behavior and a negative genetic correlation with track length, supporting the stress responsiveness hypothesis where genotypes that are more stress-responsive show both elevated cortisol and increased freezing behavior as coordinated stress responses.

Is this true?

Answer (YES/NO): NO